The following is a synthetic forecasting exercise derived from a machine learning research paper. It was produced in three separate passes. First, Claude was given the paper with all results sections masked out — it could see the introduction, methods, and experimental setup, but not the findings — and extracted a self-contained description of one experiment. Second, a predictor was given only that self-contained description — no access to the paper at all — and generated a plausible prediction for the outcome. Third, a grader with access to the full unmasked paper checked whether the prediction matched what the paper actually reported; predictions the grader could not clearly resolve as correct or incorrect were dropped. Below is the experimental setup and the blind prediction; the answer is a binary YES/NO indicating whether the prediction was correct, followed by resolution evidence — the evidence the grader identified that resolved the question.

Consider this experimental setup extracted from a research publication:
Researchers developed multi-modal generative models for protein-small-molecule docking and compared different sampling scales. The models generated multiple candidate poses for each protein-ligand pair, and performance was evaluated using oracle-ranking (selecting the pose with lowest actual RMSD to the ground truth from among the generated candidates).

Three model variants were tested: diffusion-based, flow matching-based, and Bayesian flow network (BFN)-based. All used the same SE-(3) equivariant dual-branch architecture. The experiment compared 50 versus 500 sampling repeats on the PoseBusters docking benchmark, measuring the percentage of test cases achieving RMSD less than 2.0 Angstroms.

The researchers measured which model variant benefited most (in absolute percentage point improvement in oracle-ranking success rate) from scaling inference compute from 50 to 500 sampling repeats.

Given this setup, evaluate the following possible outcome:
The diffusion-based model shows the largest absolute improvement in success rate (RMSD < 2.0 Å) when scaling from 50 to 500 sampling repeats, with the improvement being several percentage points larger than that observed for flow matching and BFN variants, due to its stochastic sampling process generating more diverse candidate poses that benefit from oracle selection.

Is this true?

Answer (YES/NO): NO